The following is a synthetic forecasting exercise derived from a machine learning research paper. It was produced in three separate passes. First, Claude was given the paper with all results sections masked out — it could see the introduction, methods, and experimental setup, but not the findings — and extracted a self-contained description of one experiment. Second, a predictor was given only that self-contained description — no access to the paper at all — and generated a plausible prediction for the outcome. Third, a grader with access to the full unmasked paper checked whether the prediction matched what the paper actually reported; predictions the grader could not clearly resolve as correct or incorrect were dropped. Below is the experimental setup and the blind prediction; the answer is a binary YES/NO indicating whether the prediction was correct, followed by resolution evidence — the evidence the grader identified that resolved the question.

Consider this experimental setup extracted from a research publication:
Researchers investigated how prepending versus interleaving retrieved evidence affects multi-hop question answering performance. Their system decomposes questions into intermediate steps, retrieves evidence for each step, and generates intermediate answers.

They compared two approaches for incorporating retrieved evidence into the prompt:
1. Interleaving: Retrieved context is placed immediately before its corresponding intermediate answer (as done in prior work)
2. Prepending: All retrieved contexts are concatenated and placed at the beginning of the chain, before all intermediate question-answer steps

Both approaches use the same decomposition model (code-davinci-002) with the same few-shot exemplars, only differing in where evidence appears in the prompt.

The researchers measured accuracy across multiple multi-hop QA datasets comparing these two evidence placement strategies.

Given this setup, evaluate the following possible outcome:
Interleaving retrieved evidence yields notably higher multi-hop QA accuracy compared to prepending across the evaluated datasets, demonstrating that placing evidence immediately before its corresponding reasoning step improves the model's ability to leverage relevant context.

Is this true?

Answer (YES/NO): NO